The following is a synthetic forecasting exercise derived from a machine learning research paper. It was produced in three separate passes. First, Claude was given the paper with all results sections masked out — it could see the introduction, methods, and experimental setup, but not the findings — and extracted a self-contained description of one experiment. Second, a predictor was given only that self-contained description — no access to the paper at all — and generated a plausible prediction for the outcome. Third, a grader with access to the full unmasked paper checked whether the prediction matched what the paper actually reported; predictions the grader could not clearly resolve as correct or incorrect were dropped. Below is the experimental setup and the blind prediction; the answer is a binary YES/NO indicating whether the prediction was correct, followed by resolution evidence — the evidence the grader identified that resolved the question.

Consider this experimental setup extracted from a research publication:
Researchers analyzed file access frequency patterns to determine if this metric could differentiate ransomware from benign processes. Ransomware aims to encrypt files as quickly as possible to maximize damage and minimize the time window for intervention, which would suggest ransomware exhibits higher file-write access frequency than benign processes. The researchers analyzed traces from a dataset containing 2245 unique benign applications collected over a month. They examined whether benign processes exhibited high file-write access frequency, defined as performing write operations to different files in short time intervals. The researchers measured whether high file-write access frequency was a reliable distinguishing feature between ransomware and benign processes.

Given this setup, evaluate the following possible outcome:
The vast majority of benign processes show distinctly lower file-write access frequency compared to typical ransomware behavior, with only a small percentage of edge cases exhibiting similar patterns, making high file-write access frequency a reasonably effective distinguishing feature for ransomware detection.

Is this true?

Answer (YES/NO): NO